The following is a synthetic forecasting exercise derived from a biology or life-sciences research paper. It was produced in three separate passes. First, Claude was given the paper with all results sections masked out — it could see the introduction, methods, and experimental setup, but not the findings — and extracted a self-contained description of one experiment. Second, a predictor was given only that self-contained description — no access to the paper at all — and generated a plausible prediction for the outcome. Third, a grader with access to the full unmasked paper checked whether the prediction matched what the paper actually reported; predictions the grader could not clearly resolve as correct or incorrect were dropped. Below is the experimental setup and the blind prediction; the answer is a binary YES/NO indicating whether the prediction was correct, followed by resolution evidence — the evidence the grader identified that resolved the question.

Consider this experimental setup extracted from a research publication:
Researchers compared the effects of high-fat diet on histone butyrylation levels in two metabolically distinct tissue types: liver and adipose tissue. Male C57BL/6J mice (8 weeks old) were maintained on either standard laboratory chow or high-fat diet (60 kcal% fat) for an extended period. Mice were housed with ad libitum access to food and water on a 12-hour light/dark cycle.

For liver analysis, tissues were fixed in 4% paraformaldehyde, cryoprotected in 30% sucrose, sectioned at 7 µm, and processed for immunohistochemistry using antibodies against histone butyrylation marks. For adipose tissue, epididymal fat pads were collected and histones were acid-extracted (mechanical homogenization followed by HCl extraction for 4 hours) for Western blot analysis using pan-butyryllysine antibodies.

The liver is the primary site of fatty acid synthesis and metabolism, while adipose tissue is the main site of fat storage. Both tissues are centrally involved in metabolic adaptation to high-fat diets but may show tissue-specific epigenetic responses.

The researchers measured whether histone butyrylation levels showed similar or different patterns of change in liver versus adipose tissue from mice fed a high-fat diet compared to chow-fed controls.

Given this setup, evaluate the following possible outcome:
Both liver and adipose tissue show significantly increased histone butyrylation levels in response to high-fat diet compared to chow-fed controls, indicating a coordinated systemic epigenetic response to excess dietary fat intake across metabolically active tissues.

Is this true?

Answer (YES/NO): NO